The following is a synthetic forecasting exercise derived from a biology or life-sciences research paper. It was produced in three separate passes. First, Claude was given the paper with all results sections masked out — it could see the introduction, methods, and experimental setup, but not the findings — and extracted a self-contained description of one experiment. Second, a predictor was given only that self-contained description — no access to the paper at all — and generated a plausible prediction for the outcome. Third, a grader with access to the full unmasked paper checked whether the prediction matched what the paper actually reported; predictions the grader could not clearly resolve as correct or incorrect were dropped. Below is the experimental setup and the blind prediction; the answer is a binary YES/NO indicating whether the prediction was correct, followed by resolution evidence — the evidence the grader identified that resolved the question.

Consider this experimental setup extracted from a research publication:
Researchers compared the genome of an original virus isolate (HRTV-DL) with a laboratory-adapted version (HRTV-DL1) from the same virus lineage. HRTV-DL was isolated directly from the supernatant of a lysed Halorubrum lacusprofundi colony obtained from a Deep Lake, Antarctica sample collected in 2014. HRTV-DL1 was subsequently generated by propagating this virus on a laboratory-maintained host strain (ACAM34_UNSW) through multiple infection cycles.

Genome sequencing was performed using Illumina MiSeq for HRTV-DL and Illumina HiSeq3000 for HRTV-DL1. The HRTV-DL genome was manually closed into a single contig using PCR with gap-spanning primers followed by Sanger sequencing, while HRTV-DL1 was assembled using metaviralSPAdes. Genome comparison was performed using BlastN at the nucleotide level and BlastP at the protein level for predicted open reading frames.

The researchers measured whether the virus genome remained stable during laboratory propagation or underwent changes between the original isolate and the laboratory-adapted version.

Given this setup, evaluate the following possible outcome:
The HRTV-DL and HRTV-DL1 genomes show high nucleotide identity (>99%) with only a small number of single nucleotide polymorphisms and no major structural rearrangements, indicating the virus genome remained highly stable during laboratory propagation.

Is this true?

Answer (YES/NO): NO